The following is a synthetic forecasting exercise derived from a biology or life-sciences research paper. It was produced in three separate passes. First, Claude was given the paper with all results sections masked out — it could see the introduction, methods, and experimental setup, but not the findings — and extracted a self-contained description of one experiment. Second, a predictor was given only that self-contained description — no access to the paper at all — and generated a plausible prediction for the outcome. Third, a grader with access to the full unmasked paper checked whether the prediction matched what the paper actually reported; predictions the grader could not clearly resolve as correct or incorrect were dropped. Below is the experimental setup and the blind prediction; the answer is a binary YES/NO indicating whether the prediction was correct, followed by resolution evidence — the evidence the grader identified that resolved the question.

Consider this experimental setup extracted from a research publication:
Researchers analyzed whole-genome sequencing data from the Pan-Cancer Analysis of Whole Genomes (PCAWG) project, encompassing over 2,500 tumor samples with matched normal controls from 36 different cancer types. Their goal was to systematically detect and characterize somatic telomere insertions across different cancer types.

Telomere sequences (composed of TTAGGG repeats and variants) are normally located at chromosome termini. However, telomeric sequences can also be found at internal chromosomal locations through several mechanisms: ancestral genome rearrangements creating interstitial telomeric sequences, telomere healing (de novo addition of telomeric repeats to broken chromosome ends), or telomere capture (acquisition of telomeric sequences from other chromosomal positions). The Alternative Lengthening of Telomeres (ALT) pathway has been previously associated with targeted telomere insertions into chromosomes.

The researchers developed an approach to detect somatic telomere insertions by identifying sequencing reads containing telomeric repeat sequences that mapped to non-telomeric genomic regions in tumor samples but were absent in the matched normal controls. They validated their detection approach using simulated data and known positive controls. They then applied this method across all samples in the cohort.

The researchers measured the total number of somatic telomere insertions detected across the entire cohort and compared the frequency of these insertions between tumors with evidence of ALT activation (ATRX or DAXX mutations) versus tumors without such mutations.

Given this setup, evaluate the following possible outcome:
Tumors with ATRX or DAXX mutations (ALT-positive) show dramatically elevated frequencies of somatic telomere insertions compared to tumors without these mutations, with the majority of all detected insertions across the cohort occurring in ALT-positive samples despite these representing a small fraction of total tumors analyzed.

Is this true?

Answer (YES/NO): NO